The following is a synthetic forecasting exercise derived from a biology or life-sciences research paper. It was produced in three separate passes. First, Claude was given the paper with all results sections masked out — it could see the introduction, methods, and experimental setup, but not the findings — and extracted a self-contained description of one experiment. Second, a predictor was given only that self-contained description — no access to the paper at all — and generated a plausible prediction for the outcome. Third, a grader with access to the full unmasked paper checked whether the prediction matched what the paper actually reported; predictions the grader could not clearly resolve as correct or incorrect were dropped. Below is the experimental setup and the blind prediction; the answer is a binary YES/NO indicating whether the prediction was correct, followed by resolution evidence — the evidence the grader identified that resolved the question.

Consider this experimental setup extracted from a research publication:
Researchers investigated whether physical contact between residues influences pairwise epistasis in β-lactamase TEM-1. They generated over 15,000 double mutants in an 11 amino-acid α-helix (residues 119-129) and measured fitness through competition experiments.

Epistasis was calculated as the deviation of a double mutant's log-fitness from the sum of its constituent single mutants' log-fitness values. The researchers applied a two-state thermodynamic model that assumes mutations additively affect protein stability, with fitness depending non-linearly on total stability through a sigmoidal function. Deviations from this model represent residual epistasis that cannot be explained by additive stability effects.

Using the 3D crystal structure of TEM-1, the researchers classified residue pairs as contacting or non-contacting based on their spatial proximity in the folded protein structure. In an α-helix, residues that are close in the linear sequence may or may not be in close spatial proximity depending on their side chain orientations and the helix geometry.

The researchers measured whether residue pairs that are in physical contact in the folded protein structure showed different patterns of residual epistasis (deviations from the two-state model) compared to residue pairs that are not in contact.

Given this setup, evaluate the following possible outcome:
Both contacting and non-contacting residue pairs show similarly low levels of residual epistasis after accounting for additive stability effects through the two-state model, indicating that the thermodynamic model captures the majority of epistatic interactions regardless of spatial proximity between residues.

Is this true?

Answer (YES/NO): NO